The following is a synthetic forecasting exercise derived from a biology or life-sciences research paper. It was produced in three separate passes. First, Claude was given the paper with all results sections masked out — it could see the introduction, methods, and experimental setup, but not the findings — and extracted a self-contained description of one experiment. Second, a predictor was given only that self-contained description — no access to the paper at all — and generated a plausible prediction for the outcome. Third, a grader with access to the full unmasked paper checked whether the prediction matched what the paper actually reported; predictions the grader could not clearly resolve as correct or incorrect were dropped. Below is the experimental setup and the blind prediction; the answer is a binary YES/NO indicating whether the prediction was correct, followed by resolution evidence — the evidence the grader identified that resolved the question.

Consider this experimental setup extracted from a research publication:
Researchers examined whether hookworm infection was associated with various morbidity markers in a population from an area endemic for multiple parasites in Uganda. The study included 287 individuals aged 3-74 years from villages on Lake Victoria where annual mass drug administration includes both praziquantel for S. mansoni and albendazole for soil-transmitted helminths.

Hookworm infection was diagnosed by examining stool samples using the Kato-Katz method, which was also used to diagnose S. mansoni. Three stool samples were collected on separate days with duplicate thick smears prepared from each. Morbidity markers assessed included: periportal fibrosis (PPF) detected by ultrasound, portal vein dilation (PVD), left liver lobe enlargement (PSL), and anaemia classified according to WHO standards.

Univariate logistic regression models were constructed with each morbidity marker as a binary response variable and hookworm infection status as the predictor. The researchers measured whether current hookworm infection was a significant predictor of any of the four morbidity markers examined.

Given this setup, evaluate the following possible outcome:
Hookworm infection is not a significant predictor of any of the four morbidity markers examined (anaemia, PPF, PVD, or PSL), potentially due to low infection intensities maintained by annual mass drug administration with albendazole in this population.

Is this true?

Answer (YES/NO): YES